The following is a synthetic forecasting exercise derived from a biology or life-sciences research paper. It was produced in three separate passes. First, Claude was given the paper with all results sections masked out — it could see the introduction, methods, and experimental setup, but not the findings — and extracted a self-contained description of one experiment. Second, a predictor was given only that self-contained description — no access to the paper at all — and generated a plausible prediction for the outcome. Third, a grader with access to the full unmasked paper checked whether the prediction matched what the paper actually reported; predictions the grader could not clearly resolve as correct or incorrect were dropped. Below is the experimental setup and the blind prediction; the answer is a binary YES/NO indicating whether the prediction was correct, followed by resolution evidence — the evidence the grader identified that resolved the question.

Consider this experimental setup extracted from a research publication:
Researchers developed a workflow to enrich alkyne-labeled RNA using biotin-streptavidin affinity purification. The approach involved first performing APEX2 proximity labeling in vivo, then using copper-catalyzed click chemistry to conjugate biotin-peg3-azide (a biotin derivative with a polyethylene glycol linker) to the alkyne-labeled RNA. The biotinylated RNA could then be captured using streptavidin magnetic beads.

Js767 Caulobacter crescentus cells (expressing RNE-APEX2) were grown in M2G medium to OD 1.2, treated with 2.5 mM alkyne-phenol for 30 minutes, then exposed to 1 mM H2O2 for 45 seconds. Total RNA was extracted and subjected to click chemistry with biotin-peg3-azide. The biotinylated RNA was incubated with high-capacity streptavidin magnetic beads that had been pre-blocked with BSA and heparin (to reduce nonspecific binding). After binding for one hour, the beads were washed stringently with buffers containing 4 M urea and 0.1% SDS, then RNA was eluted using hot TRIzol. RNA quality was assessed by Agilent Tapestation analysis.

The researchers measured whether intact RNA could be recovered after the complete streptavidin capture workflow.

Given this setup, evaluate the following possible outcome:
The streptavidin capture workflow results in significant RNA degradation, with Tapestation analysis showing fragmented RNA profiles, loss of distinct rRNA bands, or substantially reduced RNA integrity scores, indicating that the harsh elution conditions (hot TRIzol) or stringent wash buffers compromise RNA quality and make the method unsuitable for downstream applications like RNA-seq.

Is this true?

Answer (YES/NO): NO